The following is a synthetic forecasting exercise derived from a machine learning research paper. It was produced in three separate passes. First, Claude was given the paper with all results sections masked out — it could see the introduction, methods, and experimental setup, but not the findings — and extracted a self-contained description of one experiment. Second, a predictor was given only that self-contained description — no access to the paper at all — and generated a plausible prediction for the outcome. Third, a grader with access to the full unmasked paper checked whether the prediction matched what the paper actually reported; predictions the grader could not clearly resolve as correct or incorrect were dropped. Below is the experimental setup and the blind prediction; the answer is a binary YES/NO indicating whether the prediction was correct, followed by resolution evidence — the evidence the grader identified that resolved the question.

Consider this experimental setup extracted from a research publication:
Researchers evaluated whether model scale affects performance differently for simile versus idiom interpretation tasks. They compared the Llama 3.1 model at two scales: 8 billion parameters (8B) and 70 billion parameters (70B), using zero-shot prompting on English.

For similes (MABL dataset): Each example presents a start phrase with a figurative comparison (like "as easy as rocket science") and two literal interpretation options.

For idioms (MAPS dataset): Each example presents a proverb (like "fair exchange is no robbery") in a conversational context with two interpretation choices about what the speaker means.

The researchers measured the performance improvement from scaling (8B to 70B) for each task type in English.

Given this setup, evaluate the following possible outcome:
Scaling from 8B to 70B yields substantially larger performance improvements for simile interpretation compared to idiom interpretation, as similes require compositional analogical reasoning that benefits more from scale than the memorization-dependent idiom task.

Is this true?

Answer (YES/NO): YES